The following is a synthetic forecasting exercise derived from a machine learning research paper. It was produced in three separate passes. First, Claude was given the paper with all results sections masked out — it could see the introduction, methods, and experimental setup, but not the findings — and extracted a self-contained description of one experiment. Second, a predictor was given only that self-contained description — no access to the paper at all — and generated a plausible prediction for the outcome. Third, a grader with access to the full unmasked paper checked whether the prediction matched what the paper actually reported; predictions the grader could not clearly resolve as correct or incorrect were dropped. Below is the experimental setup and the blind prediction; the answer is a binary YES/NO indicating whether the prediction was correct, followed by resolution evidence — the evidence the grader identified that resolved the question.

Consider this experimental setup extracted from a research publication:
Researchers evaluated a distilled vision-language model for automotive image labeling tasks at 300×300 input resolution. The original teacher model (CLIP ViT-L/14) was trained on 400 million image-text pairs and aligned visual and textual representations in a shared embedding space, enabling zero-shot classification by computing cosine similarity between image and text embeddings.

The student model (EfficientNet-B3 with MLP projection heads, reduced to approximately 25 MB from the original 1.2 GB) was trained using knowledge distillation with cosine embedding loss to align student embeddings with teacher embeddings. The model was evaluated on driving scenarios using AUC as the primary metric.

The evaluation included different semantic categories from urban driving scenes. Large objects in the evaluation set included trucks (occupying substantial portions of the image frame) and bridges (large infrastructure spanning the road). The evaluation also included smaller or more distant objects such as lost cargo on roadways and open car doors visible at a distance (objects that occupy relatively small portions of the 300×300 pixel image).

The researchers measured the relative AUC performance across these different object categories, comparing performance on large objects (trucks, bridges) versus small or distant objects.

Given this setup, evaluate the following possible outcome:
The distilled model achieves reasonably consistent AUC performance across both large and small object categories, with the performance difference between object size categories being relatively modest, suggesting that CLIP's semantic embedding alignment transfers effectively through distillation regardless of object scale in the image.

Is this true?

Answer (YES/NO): NO